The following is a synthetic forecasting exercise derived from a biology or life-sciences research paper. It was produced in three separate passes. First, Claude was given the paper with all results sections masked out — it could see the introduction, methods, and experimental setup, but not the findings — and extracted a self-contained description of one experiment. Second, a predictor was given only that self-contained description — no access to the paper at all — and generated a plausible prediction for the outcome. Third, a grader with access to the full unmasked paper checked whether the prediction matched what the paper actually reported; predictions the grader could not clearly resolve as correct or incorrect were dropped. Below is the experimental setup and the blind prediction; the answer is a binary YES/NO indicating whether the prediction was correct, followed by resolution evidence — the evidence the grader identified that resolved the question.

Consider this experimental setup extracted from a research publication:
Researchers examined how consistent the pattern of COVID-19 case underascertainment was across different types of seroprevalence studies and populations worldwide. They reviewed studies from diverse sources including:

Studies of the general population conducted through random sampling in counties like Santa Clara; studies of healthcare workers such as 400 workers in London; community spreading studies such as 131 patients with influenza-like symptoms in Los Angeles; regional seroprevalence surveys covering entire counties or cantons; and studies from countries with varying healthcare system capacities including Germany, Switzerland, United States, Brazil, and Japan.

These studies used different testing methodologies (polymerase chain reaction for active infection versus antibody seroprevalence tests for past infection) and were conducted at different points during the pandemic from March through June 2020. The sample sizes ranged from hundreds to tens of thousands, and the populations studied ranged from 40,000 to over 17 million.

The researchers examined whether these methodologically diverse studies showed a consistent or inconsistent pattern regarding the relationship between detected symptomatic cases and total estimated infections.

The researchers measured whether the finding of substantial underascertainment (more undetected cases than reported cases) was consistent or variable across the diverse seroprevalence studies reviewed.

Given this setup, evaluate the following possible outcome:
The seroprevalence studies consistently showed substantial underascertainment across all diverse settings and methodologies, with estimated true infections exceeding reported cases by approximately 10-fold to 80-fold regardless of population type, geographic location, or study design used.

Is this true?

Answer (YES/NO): NO